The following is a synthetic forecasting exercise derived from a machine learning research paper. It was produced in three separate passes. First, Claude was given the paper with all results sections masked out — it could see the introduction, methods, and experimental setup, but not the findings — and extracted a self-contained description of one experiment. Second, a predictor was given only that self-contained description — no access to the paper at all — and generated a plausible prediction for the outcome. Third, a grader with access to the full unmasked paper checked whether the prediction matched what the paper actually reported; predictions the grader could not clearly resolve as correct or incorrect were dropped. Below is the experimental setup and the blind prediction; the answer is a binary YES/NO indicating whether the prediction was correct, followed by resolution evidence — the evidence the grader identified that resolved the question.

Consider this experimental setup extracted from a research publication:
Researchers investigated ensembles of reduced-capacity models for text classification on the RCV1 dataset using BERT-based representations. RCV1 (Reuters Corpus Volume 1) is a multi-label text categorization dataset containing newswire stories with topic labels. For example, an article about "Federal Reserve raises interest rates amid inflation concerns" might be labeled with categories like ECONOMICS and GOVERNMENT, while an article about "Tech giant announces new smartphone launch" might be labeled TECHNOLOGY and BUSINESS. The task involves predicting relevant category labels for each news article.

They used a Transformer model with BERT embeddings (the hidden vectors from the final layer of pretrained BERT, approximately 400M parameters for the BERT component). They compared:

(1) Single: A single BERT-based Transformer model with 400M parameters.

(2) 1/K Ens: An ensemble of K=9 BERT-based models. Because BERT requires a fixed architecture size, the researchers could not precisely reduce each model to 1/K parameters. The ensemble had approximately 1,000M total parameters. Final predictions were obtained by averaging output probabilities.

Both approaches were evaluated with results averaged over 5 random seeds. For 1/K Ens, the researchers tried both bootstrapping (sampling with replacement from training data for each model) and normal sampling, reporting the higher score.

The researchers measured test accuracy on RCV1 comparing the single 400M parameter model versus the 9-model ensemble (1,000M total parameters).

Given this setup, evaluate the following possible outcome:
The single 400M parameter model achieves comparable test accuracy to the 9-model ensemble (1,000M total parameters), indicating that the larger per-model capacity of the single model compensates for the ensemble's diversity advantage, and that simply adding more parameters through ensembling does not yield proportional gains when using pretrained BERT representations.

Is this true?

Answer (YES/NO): NO